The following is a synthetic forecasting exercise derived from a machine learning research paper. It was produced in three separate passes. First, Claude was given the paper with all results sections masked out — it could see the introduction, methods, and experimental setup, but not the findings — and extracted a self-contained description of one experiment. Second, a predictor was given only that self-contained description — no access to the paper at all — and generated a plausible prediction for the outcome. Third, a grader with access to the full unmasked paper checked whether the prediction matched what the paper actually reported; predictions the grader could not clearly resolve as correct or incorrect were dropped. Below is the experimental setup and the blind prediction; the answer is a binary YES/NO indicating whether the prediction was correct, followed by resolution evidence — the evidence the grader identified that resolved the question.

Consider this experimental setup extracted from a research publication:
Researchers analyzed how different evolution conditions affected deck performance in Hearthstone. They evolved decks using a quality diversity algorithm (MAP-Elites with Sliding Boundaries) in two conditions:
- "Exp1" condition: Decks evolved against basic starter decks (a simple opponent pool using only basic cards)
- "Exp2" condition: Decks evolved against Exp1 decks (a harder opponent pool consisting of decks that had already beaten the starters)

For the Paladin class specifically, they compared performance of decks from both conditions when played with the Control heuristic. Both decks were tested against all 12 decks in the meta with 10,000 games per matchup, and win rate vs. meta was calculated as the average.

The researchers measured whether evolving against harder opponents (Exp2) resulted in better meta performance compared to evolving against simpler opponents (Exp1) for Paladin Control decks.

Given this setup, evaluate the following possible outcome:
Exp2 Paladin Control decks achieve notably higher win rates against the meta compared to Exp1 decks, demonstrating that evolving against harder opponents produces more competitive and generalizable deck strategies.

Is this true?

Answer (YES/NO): NO